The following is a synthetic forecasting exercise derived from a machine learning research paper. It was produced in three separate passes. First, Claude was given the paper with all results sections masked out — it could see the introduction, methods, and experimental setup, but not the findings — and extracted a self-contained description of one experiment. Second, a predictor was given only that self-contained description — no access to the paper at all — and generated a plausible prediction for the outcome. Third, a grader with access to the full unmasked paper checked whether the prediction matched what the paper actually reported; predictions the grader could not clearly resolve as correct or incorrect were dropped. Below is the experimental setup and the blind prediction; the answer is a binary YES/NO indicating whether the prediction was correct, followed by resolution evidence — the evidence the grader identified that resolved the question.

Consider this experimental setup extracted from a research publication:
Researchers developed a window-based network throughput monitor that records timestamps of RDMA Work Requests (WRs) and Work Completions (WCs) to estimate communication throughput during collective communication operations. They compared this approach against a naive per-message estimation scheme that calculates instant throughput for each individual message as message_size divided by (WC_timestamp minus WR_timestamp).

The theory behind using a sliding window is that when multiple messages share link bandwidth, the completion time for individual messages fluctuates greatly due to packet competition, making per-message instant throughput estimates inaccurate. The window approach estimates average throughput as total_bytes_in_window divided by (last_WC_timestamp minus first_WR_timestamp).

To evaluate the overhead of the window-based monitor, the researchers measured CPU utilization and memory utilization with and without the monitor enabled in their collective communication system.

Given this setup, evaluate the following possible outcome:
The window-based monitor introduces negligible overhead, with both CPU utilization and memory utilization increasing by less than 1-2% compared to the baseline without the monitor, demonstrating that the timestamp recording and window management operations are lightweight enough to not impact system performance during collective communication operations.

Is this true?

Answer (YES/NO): NO